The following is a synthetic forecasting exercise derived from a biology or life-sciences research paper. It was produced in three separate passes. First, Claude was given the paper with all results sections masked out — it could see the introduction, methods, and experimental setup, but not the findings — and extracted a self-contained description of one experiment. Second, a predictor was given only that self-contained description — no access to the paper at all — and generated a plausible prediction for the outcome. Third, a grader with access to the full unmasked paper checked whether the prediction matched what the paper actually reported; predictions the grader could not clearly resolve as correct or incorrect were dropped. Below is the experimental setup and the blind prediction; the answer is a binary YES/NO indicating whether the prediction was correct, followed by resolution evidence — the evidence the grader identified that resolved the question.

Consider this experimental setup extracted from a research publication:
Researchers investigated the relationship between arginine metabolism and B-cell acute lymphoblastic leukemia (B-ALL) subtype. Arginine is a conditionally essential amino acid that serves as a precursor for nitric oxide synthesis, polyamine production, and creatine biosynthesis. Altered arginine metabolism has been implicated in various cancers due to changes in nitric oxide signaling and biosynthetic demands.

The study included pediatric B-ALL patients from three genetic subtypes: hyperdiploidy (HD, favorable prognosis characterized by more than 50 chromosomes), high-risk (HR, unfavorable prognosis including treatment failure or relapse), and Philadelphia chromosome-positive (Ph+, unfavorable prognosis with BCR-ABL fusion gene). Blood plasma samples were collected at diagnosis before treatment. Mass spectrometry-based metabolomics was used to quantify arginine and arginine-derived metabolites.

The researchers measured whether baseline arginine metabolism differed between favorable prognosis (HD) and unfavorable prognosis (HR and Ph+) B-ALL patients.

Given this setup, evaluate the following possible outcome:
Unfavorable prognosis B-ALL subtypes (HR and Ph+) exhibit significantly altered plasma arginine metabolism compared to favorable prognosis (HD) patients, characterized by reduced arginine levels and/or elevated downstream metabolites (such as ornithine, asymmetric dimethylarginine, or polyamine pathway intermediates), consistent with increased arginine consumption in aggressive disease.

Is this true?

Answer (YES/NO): NO